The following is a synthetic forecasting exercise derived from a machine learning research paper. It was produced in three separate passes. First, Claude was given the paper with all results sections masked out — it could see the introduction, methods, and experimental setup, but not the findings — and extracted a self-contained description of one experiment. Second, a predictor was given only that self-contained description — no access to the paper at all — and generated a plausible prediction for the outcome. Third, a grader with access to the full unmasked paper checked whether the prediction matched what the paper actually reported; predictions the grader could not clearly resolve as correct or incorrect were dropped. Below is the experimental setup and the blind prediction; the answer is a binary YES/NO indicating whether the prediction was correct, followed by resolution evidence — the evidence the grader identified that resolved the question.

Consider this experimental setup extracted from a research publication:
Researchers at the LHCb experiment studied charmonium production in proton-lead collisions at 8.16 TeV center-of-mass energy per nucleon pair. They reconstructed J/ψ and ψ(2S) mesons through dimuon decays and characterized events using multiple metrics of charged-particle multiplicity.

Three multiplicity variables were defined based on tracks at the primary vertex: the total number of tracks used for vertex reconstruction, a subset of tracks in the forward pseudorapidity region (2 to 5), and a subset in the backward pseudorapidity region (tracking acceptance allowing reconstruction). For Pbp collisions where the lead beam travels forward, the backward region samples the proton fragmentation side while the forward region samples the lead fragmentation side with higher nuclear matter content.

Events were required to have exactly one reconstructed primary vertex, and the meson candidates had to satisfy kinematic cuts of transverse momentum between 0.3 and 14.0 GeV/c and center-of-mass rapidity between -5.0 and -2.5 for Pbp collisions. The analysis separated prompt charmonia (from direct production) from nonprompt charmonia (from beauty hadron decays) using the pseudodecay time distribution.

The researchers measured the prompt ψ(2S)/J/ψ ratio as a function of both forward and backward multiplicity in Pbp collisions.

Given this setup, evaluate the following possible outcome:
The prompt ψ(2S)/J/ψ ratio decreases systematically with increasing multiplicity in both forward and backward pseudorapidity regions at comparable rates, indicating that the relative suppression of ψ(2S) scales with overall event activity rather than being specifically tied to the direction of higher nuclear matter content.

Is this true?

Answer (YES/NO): NO